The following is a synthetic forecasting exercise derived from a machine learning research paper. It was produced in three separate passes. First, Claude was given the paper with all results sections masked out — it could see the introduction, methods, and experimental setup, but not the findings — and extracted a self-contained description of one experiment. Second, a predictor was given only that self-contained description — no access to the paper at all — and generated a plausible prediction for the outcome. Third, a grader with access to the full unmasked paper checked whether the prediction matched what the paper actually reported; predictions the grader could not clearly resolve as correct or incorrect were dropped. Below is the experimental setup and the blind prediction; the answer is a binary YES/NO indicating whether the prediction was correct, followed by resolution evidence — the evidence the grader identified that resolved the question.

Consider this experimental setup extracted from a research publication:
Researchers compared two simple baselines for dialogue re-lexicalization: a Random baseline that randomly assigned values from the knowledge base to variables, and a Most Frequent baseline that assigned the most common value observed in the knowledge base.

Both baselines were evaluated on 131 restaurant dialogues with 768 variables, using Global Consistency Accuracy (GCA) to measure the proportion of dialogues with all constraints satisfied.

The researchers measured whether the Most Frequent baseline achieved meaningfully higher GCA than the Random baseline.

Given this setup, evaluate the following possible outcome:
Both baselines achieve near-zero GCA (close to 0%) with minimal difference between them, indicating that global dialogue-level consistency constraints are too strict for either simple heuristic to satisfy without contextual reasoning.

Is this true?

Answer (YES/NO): YES